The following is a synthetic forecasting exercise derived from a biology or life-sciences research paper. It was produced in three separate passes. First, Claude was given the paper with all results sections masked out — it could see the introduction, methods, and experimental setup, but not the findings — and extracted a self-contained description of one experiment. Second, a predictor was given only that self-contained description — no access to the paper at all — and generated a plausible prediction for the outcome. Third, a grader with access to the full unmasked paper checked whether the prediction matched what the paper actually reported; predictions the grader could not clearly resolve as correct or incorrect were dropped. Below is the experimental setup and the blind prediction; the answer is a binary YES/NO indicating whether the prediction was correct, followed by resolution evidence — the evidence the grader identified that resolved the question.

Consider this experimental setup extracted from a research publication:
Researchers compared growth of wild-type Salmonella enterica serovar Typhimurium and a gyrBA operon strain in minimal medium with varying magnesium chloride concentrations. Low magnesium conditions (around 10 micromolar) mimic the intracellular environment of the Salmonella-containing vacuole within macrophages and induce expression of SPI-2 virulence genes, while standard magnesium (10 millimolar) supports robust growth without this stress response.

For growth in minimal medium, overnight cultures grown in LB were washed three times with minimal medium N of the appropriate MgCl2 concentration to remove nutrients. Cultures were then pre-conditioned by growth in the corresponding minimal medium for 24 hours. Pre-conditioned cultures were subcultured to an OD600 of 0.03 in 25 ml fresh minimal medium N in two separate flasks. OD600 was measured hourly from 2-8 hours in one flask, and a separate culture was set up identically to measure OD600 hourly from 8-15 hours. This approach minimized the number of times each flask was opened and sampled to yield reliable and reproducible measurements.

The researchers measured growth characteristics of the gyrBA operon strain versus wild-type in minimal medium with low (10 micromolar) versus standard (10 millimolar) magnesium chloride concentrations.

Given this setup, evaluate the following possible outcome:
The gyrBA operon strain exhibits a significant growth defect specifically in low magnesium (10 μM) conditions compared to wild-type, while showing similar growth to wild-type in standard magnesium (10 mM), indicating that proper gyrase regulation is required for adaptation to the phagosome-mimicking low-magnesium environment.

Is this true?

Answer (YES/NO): NO